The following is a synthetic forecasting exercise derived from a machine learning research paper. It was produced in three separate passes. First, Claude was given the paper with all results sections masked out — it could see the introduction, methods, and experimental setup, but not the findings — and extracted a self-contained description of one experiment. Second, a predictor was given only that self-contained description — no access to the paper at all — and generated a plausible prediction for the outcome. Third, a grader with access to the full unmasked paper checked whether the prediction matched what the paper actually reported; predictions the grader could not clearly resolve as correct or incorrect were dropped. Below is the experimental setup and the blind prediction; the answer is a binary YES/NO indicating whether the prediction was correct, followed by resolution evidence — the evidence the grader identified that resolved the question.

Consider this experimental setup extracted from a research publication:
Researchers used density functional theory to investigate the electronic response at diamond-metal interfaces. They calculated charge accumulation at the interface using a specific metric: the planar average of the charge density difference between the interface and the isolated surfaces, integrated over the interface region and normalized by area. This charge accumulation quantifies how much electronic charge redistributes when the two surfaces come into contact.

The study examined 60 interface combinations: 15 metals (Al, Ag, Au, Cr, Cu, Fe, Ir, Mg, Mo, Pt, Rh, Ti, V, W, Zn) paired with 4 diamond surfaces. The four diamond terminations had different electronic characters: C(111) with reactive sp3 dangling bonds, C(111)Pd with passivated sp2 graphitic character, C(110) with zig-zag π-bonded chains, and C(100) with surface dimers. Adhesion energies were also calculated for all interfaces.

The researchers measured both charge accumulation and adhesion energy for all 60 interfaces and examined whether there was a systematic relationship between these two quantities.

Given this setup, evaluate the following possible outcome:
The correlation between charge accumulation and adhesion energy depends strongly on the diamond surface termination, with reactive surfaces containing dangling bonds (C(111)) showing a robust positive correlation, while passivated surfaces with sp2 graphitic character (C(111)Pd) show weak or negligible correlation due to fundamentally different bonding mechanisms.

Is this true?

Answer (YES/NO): NO